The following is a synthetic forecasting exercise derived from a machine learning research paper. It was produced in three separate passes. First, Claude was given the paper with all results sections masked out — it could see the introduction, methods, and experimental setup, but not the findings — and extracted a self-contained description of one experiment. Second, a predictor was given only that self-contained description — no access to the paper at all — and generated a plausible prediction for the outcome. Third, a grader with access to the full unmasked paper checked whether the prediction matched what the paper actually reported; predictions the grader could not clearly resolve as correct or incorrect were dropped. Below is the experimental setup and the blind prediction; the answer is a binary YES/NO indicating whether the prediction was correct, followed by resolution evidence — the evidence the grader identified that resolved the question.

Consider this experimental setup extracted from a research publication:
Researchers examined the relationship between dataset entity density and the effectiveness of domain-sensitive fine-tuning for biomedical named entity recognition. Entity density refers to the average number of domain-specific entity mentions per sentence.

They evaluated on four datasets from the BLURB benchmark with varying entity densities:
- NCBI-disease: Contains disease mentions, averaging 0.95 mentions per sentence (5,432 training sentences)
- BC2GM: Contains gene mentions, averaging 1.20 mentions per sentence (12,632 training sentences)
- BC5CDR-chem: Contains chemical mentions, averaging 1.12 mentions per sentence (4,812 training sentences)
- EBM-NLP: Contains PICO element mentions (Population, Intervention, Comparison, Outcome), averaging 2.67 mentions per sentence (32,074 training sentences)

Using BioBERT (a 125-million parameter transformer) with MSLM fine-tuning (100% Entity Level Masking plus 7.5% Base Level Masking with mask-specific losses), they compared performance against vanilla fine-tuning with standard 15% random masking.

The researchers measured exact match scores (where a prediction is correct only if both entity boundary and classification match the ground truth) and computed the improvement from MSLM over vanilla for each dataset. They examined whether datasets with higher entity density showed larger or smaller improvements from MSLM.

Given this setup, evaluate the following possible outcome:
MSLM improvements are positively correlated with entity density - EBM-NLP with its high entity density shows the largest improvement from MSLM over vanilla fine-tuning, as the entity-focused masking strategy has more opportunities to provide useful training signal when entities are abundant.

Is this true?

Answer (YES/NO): YES